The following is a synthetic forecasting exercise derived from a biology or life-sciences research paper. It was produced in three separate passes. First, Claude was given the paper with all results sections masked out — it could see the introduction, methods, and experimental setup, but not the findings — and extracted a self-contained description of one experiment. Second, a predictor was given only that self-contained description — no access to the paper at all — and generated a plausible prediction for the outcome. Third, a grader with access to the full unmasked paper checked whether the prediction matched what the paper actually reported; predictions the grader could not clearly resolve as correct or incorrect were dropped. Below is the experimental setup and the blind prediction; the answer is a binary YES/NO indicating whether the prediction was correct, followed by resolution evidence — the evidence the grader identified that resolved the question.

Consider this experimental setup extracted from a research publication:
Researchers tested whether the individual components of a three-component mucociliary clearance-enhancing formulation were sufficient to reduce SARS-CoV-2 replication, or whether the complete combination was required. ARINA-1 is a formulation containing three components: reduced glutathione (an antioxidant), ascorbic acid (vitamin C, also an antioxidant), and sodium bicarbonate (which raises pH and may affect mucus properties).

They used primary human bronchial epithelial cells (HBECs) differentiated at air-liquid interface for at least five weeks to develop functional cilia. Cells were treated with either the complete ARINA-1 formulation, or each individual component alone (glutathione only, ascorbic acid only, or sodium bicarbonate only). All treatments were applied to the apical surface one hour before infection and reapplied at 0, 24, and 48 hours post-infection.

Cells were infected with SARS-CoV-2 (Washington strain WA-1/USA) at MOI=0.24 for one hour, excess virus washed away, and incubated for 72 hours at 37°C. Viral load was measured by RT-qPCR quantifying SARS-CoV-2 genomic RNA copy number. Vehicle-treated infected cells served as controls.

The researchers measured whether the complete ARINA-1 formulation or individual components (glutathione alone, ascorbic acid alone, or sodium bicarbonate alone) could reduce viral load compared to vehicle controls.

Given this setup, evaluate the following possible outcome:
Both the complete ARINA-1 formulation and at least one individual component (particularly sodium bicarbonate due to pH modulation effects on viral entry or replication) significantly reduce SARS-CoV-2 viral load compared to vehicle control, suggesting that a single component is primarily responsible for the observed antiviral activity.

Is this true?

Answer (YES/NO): NO